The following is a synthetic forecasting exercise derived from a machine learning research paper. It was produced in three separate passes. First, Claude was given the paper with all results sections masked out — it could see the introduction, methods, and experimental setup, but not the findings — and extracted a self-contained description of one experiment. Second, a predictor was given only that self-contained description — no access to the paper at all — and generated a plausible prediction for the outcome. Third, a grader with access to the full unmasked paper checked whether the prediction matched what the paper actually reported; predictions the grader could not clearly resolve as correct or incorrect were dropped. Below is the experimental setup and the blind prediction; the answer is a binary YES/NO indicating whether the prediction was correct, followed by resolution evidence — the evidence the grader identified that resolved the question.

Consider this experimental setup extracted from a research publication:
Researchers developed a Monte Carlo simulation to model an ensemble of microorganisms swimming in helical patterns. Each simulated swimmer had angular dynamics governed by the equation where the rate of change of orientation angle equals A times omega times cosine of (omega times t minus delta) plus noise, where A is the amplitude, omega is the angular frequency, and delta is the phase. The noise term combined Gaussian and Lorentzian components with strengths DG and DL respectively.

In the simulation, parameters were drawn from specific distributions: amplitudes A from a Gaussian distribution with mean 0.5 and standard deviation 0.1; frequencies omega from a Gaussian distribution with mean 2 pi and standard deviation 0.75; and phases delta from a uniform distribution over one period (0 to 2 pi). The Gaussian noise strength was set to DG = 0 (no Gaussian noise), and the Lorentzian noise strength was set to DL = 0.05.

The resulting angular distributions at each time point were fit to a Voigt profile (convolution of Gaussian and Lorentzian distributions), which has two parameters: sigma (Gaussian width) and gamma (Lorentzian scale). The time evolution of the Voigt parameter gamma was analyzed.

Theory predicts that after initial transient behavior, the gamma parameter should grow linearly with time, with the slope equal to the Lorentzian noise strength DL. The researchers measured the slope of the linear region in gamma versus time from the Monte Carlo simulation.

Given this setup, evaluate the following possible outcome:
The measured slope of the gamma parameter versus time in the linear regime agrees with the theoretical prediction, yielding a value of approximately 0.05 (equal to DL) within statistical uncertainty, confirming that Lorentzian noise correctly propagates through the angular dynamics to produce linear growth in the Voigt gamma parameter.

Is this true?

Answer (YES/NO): NO